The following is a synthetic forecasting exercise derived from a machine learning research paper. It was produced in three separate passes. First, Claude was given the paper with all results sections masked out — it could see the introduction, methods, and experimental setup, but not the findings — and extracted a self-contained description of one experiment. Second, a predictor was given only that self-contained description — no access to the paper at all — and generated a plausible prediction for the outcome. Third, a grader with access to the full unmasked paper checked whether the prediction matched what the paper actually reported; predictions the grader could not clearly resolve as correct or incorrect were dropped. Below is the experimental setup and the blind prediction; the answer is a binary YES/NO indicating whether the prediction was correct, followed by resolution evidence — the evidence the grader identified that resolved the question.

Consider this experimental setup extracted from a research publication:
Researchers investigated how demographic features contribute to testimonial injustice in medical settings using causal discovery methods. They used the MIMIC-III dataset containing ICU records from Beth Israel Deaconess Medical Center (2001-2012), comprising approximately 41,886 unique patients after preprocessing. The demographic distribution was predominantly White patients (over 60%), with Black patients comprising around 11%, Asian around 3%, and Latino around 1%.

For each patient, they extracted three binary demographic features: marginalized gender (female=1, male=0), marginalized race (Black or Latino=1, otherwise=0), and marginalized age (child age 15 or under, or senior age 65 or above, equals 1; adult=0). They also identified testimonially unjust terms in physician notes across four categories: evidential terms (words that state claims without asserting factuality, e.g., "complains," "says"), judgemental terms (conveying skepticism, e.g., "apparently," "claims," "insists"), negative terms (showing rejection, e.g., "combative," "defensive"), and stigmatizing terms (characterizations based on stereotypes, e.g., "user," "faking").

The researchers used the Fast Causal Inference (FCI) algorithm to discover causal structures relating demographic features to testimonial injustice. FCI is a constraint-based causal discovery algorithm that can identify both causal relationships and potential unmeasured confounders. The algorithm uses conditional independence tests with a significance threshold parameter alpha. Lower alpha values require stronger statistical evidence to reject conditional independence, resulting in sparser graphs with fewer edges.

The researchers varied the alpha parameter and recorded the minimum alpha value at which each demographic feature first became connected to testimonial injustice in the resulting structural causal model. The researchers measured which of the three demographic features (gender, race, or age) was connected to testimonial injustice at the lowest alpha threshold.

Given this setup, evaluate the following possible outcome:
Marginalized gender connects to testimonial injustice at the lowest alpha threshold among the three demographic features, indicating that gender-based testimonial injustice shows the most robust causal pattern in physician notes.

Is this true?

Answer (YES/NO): NO